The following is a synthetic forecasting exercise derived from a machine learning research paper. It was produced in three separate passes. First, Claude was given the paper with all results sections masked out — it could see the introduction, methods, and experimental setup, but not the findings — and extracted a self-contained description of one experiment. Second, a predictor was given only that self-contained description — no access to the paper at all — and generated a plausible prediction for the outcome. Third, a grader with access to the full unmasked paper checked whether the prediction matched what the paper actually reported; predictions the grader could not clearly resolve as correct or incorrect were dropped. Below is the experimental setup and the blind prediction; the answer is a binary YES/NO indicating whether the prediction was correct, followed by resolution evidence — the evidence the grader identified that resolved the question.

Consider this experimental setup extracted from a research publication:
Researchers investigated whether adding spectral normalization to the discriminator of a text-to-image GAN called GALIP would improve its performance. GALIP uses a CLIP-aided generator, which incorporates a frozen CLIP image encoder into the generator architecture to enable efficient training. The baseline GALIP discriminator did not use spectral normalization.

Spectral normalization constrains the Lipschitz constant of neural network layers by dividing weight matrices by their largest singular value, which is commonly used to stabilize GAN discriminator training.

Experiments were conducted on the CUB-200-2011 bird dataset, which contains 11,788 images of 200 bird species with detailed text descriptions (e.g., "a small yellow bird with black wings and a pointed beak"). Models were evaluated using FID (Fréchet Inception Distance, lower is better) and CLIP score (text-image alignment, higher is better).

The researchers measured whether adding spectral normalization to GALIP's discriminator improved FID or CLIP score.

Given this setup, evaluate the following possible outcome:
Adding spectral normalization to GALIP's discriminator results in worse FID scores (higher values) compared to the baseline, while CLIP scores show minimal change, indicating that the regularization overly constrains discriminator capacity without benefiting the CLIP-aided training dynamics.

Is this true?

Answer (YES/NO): YES